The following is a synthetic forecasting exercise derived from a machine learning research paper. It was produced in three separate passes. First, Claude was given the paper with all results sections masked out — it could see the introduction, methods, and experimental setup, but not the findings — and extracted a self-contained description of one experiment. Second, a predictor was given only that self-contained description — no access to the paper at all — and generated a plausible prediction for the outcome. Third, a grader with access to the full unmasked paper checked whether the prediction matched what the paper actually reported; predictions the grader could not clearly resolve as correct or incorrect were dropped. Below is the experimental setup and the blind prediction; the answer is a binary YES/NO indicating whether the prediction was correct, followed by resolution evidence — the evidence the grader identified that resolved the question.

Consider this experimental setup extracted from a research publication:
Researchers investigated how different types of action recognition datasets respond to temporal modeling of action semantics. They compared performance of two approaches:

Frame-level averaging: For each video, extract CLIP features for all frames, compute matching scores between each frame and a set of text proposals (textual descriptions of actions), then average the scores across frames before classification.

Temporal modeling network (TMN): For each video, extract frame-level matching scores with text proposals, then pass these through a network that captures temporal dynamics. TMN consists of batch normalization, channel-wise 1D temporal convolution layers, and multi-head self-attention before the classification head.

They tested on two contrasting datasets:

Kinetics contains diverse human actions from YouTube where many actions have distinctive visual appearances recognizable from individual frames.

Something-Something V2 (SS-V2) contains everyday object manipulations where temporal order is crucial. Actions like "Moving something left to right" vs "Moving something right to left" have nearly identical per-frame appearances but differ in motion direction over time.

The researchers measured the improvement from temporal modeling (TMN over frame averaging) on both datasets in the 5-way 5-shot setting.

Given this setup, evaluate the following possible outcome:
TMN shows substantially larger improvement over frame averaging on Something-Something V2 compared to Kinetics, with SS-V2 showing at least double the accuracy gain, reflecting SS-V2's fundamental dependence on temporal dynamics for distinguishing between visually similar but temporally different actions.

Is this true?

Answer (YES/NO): YES